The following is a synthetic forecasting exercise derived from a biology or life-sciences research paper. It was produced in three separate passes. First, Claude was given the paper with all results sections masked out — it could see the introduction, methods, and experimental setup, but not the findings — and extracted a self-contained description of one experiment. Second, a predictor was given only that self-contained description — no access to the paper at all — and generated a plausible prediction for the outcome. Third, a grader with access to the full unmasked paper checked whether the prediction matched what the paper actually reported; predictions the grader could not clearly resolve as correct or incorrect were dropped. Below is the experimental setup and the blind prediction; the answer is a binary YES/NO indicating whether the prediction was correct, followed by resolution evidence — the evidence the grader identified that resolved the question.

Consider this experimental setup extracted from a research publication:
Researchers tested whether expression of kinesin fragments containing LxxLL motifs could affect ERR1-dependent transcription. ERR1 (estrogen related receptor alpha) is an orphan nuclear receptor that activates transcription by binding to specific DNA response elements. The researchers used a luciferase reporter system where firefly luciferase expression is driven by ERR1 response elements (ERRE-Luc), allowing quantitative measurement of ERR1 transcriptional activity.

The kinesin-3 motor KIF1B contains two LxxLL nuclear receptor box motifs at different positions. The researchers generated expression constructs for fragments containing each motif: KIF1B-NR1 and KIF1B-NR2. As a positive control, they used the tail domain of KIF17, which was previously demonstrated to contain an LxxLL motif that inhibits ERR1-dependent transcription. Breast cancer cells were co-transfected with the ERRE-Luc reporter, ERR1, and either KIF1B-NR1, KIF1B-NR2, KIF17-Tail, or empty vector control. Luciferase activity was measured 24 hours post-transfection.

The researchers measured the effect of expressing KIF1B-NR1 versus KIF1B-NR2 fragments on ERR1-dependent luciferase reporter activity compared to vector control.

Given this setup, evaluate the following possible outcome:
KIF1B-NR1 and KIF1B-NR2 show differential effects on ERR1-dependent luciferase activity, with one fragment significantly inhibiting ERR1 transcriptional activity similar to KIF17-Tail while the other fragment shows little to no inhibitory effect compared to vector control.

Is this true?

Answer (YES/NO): YES